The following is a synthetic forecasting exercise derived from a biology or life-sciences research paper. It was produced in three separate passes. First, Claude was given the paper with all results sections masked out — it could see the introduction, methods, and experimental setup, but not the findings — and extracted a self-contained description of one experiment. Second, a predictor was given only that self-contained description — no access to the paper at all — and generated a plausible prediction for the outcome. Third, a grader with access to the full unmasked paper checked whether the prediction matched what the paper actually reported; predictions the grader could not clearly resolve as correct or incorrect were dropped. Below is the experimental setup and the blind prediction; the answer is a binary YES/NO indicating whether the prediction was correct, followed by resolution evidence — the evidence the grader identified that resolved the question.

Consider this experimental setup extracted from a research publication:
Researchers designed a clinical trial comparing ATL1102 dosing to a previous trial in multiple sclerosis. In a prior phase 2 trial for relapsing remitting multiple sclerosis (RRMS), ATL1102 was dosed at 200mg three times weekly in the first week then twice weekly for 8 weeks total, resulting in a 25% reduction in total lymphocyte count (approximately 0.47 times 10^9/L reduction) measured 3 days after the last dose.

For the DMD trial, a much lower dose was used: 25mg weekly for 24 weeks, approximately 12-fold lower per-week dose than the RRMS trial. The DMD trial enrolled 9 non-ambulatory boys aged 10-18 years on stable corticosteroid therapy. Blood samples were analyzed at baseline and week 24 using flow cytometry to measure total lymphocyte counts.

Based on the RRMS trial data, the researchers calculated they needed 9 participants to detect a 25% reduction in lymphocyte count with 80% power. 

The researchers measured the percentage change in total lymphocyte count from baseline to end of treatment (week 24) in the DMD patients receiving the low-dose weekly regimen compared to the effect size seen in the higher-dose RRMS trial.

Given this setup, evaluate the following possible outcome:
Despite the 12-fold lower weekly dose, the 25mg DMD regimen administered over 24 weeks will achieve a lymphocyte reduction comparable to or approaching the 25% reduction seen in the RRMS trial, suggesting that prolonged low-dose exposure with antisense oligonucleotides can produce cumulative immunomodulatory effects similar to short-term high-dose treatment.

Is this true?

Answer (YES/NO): NO